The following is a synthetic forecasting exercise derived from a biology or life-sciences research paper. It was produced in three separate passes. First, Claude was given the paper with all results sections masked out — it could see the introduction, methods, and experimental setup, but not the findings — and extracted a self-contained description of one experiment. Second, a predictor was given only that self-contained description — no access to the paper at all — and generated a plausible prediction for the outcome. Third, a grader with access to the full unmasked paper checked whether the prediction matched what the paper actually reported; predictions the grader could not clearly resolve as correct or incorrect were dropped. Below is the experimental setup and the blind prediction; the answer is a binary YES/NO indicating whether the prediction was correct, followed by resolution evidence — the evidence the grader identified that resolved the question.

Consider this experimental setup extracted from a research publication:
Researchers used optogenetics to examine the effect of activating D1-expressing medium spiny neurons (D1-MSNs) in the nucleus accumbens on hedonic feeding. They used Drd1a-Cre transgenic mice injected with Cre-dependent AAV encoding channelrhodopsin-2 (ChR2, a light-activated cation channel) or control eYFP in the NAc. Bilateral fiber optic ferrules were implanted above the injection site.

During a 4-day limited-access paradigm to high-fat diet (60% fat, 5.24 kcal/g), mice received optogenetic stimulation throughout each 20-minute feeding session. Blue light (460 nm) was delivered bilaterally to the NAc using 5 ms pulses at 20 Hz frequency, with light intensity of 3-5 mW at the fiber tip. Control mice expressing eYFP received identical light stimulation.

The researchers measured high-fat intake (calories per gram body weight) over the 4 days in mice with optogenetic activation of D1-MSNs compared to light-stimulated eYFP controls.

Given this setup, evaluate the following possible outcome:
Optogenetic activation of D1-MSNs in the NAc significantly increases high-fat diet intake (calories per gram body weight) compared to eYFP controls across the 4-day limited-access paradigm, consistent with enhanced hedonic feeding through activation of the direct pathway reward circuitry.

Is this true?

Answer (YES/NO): NO